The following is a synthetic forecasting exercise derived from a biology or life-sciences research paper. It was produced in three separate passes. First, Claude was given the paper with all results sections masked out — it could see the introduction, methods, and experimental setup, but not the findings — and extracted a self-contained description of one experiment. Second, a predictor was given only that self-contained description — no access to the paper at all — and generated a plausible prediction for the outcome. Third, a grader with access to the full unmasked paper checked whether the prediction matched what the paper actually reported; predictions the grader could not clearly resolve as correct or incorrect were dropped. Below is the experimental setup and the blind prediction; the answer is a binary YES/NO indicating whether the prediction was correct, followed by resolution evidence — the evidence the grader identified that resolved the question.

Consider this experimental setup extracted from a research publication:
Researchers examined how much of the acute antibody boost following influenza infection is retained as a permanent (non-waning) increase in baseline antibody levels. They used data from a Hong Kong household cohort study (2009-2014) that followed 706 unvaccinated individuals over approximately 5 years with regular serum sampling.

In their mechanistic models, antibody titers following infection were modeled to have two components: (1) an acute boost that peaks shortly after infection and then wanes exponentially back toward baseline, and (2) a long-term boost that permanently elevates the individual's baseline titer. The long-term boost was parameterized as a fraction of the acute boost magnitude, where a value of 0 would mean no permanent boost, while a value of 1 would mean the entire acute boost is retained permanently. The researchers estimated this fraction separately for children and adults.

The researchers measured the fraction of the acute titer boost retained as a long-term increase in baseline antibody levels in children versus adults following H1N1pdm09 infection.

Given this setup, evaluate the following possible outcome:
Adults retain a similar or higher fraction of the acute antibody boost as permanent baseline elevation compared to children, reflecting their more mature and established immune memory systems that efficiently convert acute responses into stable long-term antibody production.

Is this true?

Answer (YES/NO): NO